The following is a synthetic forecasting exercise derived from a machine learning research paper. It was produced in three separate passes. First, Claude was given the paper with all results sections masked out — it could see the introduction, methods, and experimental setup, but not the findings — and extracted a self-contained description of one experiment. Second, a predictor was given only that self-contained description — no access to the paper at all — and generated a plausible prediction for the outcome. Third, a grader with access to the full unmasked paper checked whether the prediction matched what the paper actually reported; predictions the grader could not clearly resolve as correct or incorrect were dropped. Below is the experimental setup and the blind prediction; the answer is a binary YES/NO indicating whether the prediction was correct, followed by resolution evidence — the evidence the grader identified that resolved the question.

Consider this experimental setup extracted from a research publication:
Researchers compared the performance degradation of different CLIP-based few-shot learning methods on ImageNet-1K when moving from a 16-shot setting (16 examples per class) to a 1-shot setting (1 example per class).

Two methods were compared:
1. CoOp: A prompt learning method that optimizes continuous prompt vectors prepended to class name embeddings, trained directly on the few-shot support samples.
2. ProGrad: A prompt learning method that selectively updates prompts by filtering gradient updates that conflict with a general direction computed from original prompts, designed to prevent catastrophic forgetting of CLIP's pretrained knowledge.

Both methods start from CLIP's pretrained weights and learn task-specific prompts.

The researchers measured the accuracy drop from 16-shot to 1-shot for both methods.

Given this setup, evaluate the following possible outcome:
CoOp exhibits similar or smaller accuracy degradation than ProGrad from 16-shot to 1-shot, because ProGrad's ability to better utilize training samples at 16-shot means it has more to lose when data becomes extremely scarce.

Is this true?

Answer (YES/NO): NO